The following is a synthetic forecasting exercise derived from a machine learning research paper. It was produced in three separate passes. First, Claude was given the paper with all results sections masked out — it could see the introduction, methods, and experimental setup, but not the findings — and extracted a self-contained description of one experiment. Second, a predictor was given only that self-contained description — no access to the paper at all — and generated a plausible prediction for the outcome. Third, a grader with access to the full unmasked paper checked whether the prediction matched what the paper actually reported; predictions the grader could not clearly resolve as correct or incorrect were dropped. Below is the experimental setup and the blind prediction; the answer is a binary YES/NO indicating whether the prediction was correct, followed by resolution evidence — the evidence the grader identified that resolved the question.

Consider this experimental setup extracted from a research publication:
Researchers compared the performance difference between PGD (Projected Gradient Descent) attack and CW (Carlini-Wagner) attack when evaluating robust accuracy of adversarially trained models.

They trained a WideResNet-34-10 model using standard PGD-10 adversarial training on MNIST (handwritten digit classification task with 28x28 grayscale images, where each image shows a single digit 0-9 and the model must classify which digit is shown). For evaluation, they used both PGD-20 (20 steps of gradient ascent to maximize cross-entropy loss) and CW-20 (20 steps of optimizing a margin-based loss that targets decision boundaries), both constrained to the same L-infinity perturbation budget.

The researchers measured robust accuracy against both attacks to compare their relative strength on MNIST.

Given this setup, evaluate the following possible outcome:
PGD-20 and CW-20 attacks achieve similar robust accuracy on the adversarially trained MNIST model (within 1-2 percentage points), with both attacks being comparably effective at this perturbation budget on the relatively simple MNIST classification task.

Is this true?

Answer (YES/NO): YES